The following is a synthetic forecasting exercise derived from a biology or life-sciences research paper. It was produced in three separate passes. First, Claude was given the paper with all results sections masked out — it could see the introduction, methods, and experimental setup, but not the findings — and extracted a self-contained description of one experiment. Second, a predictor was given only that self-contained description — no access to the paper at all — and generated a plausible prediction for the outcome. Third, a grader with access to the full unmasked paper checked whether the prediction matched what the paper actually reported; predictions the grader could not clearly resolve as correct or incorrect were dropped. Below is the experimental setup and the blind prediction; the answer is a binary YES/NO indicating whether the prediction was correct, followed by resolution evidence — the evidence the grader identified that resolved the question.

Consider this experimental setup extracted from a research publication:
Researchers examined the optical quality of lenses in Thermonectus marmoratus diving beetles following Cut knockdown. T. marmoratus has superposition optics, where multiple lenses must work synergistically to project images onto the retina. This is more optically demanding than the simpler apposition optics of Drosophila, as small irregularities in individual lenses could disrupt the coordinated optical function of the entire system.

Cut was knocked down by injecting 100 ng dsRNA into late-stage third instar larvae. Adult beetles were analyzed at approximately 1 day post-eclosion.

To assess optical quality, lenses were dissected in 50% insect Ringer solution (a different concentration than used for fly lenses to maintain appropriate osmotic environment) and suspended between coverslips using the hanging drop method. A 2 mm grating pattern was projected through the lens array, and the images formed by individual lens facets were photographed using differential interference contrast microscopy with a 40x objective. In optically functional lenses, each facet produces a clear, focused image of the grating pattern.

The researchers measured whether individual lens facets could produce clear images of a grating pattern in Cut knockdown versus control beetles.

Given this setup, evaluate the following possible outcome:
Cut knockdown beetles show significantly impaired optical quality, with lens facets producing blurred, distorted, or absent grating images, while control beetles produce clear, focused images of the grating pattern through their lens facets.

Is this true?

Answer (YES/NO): YES